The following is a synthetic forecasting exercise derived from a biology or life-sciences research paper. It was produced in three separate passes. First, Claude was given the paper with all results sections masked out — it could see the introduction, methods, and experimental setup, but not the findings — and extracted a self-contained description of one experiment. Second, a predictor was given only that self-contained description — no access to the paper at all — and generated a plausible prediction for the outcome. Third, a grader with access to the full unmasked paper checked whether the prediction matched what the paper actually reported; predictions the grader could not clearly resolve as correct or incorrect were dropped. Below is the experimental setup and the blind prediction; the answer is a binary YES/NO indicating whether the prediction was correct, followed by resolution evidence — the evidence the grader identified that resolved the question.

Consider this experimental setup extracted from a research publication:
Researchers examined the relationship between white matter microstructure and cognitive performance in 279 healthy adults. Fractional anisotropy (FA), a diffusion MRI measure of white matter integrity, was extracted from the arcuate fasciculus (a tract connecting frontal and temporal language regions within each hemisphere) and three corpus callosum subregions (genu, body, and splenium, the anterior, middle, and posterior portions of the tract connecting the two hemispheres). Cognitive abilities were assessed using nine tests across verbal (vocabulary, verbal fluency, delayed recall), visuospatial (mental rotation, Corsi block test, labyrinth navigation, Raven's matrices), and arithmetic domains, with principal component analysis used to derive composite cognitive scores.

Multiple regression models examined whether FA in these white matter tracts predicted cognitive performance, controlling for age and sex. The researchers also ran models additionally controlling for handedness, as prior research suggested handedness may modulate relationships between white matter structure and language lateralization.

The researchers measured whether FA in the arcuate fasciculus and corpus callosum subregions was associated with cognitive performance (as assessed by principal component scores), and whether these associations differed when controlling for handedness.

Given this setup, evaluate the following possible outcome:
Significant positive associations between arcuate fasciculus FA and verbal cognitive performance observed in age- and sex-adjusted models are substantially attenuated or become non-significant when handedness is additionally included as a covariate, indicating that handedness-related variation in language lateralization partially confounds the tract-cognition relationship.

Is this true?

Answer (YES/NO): NO